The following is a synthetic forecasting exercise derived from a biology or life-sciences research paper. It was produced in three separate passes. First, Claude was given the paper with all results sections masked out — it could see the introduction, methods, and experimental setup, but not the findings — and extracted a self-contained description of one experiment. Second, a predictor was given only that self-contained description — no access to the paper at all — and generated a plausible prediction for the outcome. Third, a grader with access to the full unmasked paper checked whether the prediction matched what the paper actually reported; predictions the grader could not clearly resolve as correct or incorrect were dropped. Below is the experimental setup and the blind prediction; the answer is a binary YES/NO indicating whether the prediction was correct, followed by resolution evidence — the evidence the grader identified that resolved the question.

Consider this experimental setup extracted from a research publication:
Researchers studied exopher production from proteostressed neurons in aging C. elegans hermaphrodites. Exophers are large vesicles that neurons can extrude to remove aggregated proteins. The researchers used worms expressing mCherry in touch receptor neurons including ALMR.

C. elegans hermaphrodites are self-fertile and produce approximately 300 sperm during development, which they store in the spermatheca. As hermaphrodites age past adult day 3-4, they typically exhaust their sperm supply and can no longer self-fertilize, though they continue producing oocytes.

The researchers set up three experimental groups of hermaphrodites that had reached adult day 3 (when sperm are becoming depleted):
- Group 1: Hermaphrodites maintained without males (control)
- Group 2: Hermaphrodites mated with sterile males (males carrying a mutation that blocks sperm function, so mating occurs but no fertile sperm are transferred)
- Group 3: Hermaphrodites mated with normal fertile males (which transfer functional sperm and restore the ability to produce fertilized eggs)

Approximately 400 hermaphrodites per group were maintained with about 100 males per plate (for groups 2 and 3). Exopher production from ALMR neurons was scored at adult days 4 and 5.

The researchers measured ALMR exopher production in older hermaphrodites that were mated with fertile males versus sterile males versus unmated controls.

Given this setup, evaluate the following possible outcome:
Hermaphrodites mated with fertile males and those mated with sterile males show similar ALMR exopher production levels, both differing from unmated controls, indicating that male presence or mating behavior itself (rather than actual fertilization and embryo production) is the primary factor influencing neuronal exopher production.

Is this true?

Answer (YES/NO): NO